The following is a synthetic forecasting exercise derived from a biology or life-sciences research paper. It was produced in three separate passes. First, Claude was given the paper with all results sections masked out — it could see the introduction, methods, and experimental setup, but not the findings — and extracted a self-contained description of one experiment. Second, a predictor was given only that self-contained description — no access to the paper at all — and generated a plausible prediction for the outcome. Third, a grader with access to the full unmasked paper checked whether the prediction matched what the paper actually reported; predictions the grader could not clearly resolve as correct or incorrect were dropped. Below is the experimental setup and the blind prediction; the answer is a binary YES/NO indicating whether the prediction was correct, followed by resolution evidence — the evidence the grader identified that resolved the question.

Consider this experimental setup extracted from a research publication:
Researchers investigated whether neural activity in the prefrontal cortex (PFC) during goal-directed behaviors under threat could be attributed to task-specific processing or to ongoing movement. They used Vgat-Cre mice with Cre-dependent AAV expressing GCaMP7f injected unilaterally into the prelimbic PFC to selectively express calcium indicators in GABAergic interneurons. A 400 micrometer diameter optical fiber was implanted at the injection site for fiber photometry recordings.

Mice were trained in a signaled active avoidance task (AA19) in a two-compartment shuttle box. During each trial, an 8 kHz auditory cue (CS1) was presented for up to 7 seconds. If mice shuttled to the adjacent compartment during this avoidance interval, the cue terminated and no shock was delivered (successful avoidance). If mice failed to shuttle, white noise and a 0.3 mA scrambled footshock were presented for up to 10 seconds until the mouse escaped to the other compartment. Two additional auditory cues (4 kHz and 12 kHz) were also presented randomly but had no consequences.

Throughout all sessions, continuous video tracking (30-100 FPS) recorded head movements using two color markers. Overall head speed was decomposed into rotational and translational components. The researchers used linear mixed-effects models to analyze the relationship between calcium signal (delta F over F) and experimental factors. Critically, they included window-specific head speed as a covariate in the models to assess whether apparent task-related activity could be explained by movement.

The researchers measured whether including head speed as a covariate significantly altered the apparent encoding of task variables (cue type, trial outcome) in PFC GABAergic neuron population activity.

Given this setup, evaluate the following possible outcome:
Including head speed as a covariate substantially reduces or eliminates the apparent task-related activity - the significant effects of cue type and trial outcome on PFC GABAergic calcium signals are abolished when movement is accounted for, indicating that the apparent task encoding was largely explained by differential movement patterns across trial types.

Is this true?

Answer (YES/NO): NO